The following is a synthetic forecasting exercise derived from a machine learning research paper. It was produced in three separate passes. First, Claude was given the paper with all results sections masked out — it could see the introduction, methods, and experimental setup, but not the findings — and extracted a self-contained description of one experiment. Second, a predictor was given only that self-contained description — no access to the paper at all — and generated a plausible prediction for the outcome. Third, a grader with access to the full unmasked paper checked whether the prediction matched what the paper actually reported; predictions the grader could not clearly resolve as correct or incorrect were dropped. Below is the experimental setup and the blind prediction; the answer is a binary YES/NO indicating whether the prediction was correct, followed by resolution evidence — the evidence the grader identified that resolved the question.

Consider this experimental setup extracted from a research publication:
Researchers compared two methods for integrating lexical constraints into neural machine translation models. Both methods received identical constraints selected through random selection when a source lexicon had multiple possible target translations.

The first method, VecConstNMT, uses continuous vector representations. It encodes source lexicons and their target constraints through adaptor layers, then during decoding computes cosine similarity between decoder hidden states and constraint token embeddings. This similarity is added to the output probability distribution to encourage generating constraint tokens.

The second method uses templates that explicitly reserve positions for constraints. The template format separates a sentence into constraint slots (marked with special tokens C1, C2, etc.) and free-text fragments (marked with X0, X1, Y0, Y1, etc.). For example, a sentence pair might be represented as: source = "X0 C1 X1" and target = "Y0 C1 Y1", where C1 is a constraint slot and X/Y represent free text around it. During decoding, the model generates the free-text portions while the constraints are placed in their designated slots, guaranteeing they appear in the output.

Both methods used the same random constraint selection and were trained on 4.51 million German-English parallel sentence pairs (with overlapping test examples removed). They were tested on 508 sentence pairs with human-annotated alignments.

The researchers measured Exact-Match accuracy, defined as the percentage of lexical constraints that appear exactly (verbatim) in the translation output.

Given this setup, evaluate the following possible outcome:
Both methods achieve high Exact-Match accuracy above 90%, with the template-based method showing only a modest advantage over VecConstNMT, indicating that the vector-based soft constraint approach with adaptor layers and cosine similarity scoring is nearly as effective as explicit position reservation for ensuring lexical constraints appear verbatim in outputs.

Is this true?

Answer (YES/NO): NO